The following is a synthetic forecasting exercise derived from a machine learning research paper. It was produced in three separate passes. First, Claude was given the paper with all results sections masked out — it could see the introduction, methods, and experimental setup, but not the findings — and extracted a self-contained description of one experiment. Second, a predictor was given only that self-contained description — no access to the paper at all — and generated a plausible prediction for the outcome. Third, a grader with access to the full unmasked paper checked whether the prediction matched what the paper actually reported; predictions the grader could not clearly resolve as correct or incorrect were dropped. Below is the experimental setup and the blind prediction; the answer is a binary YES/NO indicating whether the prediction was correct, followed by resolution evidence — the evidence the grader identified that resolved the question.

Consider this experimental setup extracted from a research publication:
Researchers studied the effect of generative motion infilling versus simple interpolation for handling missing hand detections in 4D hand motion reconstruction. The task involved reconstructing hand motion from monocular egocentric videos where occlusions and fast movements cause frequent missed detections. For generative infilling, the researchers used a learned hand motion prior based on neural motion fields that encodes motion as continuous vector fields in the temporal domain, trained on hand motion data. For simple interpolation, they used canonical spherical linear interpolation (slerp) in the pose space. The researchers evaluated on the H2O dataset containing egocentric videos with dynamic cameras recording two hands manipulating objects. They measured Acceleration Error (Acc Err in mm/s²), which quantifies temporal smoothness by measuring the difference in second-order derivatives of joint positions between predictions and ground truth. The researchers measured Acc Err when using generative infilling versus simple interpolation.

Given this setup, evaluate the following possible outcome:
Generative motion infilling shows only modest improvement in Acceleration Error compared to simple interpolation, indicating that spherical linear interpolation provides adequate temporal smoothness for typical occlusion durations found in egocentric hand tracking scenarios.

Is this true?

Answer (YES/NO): NO